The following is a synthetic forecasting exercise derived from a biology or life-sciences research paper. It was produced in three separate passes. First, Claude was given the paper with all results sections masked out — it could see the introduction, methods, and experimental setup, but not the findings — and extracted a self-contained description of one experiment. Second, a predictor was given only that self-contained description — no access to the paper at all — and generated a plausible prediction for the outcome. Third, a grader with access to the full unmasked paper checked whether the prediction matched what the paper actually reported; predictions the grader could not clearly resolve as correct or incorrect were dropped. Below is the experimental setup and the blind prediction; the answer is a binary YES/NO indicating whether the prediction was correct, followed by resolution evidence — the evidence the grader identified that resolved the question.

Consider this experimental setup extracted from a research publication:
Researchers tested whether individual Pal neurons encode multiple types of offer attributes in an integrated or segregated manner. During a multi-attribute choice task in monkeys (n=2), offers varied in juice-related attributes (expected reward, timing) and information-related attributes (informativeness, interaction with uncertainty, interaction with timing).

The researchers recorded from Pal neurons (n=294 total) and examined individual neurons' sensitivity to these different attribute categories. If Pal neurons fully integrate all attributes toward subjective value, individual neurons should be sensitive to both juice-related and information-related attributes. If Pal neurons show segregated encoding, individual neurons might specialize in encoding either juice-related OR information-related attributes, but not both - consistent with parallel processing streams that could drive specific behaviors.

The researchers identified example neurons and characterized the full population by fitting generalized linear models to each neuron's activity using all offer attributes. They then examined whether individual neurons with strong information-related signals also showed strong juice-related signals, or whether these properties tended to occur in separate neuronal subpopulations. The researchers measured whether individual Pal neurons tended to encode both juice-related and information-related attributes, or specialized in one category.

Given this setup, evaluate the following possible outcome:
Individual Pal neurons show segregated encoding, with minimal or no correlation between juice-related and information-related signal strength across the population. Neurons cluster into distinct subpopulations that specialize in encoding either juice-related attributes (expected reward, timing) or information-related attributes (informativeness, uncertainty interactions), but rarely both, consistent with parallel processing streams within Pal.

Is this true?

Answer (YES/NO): NO